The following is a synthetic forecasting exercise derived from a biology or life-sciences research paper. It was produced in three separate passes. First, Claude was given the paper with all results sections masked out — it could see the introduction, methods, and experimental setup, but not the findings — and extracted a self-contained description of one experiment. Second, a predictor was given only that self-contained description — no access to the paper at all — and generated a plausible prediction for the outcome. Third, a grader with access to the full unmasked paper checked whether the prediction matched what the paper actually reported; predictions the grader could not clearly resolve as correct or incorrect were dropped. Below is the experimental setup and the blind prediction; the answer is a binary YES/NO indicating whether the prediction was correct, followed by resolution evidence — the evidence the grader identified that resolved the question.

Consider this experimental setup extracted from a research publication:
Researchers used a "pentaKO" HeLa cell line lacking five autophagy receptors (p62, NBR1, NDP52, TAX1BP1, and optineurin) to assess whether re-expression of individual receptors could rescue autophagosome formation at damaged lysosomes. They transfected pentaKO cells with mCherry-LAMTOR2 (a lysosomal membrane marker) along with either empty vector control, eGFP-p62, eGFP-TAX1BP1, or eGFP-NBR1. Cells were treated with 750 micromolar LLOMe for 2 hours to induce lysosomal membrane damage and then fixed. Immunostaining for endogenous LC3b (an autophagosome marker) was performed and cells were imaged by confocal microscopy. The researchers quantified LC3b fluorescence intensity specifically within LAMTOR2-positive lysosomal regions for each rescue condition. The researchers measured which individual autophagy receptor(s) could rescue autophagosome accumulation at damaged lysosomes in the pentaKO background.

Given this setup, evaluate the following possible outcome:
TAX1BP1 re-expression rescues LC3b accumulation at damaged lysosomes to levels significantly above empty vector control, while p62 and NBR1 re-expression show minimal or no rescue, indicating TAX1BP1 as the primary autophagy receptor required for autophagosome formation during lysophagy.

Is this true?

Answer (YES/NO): NO